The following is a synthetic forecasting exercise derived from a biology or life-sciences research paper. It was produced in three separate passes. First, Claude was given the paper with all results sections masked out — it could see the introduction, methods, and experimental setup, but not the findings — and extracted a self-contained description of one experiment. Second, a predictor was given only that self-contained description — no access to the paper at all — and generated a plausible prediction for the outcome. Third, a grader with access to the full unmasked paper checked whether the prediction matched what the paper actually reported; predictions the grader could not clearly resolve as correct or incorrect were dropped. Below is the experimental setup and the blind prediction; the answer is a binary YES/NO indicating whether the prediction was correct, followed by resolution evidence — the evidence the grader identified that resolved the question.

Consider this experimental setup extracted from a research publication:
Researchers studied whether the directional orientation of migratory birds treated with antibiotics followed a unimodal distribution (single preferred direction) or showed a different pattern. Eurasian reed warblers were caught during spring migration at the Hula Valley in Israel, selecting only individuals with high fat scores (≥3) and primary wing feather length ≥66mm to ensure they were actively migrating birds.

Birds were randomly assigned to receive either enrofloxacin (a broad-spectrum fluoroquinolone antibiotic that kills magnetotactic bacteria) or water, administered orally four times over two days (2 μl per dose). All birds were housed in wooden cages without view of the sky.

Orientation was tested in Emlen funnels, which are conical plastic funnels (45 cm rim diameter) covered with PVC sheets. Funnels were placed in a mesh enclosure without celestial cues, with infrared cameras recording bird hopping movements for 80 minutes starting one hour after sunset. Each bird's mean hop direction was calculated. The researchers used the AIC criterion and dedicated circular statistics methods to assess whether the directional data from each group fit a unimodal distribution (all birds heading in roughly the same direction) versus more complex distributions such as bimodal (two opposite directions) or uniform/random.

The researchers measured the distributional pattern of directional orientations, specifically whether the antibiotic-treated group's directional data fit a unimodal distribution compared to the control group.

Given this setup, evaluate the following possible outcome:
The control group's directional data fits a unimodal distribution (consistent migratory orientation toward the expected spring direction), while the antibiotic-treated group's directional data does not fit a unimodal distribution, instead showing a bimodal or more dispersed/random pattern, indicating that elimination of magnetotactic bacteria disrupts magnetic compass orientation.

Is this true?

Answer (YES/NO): NO